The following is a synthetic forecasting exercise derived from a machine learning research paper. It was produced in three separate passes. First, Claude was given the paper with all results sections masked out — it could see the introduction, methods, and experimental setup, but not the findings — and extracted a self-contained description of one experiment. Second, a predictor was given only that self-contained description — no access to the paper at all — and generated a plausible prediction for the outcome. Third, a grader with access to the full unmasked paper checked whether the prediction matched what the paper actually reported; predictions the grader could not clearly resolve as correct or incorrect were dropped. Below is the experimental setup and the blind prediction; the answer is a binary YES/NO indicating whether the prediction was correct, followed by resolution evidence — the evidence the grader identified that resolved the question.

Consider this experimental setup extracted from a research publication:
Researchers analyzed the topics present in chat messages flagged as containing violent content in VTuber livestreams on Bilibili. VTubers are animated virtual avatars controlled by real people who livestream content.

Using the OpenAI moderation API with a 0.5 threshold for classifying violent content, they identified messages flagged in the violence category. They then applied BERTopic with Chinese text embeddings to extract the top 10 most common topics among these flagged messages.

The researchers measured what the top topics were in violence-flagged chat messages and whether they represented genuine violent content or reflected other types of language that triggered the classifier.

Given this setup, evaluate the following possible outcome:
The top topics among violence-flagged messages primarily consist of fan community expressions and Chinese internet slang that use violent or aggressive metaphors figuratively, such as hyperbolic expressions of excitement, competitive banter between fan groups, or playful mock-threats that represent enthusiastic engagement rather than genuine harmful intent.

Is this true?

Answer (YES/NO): NO